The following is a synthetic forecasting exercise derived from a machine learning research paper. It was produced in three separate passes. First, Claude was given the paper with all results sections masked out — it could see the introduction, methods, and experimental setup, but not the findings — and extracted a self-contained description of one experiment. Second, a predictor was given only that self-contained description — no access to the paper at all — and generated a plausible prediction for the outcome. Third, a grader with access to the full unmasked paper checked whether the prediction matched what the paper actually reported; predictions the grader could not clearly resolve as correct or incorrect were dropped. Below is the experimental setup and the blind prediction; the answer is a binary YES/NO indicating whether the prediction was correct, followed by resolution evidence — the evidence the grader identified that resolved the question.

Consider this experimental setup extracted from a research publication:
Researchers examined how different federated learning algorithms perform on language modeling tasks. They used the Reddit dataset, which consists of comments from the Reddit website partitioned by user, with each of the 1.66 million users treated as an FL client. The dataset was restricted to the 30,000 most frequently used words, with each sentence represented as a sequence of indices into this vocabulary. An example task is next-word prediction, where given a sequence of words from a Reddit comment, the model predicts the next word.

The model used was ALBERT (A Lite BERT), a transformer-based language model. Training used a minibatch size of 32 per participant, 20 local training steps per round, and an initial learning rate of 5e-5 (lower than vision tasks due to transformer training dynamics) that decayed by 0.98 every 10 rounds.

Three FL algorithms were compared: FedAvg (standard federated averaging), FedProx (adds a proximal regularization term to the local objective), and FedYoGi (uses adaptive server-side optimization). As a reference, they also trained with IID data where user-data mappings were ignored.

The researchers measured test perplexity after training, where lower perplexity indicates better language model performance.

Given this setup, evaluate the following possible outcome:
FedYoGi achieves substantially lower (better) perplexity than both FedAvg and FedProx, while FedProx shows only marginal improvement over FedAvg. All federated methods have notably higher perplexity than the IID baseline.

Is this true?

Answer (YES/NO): NO